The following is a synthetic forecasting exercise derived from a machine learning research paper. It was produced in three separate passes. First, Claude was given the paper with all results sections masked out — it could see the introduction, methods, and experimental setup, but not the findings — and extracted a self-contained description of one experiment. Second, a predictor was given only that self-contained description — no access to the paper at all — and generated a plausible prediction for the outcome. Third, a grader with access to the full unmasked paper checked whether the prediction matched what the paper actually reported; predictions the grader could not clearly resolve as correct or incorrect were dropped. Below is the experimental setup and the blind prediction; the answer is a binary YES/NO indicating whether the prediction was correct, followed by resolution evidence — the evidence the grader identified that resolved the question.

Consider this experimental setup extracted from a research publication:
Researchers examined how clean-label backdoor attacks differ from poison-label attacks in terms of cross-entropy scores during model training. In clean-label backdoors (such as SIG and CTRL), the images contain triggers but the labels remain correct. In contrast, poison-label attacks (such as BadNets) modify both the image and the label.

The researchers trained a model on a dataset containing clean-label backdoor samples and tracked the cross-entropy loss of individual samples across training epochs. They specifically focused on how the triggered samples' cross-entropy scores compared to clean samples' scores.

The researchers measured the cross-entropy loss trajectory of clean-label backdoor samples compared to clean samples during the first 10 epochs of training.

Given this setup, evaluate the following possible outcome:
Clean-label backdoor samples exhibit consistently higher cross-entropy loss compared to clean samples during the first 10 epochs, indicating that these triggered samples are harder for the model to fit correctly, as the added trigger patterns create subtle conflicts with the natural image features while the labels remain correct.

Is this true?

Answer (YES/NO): NO